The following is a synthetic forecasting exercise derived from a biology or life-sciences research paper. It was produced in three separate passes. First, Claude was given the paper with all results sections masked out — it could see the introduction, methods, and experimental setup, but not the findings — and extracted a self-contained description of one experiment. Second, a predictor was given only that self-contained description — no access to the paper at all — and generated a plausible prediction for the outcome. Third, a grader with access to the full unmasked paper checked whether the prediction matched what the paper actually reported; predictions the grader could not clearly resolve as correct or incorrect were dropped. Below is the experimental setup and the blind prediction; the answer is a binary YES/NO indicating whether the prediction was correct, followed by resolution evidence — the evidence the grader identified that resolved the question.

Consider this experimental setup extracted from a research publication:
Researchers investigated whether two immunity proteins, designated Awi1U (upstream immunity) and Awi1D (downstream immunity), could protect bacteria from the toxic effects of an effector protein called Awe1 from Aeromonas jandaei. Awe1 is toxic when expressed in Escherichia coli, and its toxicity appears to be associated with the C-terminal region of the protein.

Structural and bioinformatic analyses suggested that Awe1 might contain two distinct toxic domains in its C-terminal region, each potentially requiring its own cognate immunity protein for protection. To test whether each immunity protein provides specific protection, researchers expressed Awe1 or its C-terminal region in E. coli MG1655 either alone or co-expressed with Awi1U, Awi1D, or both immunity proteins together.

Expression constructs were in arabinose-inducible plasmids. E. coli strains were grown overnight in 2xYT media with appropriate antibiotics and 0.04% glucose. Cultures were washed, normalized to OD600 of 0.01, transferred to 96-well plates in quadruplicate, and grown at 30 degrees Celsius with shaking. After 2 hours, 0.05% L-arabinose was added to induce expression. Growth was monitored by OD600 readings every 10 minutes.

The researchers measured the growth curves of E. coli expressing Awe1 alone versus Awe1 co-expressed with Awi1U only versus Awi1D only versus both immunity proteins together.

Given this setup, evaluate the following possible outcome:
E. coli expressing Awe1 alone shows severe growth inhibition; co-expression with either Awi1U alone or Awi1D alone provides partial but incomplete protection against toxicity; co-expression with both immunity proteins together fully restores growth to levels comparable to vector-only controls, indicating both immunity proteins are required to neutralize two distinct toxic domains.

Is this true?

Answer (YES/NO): NO